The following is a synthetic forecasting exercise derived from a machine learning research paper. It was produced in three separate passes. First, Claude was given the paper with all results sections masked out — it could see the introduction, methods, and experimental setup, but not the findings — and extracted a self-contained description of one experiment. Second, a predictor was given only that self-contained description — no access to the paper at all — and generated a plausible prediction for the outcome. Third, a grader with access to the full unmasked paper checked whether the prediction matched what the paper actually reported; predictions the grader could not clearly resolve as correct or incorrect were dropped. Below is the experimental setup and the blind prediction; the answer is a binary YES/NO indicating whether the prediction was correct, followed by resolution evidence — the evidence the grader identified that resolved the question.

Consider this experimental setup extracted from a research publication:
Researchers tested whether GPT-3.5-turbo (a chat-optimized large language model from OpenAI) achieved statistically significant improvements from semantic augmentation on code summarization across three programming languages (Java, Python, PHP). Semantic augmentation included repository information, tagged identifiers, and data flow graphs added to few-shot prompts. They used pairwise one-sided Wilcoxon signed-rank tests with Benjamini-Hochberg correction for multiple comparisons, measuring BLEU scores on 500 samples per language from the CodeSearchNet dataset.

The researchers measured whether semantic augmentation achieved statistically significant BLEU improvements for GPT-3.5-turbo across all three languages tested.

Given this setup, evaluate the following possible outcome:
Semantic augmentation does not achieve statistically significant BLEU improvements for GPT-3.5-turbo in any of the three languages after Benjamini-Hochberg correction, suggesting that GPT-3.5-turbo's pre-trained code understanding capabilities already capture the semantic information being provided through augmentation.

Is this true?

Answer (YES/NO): NO